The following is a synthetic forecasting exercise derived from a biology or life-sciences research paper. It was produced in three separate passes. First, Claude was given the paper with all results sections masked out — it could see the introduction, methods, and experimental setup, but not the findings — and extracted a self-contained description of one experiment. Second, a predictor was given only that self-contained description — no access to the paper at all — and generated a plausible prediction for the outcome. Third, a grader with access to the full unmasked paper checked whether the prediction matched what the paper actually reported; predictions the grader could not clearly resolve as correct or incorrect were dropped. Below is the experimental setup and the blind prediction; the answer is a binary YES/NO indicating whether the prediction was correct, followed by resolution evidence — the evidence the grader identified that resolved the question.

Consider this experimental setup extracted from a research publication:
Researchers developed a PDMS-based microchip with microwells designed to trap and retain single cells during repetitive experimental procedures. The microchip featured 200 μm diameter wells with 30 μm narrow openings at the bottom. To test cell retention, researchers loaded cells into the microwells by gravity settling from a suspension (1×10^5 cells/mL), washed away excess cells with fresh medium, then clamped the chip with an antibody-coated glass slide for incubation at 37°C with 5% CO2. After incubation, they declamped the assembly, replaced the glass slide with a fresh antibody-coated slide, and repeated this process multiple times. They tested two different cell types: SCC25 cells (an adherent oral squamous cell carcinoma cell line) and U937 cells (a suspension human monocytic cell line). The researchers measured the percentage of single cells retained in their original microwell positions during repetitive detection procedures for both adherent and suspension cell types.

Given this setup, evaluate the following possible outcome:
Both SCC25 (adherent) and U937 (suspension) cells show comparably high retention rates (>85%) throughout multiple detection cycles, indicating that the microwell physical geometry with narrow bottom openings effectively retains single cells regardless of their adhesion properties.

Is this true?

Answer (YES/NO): YES